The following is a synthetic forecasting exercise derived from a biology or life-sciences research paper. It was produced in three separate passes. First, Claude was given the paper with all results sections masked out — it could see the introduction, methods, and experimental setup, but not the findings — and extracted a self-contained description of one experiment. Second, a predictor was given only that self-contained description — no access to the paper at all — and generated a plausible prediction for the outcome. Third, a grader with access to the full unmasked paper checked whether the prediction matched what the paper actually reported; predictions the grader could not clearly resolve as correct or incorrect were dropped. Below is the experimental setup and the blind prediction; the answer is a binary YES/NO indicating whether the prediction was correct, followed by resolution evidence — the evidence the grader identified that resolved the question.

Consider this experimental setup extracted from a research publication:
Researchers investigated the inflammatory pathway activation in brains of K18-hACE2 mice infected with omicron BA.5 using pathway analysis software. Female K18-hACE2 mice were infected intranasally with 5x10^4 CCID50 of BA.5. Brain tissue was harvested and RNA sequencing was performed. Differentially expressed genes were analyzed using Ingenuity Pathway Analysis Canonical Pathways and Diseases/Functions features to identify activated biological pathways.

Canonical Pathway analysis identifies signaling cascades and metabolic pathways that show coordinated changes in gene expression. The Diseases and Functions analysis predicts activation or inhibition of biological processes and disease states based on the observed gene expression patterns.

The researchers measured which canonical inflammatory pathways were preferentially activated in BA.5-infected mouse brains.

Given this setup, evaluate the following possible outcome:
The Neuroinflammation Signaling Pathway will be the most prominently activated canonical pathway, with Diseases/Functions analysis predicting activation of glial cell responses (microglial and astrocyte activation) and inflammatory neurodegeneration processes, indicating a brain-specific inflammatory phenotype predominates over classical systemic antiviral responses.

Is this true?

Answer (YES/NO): NO